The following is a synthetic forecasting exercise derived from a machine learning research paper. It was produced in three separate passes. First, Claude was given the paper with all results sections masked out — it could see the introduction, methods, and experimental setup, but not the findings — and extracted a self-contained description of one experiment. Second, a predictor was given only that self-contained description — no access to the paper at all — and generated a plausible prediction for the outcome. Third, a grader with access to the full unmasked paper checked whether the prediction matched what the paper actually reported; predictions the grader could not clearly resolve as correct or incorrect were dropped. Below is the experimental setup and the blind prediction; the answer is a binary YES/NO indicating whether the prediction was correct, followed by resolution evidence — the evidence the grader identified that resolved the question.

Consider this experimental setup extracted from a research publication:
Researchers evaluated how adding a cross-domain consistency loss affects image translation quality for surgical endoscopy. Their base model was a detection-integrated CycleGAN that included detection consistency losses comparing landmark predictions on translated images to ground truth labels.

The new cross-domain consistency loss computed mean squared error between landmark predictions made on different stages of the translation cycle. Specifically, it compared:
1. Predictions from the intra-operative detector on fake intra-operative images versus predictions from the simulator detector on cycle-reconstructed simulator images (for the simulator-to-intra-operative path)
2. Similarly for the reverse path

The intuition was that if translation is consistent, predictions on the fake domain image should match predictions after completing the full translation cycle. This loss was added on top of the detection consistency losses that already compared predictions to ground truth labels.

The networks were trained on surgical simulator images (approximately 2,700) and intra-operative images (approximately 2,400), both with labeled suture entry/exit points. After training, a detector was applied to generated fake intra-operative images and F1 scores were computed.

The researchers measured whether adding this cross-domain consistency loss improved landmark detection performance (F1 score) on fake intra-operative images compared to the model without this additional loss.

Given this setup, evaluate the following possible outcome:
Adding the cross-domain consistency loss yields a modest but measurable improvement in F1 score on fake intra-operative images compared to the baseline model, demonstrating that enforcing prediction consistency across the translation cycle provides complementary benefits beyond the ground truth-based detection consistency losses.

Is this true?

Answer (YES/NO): NO